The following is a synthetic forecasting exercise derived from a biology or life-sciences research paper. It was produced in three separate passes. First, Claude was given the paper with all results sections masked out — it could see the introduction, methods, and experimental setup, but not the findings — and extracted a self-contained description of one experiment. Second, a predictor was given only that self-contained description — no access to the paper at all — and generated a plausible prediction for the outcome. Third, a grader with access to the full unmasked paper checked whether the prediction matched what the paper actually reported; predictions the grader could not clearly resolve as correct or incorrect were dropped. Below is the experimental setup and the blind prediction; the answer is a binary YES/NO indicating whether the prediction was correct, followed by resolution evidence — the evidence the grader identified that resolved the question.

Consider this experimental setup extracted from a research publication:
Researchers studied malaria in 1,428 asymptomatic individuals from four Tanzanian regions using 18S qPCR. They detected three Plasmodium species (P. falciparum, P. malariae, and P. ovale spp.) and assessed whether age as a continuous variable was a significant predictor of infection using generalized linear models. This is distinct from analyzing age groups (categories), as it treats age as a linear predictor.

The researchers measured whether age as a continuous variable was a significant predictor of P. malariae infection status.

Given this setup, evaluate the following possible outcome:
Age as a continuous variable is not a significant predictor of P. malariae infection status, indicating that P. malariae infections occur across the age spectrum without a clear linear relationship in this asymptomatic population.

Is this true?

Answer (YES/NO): YES